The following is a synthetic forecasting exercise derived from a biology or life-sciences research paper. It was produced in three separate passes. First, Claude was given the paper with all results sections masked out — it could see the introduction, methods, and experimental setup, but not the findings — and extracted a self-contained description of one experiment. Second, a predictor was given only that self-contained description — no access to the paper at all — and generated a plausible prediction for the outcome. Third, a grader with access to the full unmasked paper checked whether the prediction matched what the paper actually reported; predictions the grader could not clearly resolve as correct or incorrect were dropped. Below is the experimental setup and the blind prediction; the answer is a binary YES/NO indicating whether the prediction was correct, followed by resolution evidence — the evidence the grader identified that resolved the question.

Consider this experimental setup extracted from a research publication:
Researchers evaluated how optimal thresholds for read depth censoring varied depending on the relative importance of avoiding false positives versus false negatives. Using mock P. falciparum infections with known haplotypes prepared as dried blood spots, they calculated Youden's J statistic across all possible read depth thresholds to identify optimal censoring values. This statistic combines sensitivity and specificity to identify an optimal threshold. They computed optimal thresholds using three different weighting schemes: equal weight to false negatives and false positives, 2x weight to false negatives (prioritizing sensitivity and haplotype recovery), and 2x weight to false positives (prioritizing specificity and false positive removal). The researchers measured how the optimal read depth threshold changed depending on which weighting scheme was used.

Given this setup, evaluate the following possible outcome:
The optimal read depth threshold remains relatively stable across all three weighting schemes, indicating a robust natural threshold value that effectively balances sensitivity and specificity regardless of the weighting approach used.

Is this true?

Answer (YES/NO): NO